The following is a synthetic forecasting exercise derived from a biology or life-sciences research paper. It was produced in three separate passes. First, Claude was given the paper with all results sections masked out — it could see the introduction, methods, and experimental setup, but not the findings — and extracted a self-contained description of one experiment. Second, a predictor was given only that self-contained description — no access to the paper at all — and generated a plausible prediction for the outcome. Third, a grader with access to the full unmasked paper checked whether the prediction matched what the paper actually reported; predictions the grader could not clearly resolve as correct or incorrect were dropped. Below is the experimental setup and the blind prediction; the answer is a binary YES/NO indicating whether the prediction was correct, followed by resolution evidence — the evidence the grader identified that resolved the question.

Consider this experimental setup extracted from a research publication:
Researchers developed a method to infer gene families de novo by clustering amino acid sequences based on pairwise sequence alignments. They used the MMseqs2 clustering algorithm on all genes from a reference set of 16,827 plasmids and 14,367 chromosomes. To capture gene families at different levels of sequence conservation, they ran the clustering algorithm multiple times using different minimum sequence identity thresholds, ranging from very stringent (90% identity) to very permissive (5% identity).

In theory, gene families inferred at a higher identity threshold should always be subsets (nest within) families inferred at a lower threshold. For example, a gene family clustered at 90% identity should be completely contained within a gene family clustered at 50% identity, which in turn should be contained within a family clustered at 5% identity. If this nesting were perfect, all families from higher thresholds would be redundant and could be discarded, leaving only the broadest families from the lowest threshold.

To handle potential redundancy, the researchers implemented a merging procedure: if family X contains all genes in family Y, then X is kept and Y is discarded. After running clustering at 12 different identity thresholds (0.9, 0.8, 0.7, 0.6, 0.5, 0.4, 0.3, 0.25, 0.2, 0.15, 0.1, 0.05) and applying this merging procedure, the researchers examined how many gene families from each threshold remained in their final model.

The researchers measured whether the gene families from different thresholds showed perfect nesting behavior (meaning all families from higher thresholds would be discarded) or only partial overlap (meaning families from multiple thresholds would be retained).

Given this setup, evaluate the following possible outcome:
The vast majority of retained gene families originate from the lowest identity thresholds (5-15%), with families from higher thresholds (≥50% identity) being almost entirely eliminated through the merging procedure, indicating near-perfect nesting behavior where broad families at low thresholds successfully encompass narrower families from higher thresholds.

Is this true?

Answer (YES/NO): NO